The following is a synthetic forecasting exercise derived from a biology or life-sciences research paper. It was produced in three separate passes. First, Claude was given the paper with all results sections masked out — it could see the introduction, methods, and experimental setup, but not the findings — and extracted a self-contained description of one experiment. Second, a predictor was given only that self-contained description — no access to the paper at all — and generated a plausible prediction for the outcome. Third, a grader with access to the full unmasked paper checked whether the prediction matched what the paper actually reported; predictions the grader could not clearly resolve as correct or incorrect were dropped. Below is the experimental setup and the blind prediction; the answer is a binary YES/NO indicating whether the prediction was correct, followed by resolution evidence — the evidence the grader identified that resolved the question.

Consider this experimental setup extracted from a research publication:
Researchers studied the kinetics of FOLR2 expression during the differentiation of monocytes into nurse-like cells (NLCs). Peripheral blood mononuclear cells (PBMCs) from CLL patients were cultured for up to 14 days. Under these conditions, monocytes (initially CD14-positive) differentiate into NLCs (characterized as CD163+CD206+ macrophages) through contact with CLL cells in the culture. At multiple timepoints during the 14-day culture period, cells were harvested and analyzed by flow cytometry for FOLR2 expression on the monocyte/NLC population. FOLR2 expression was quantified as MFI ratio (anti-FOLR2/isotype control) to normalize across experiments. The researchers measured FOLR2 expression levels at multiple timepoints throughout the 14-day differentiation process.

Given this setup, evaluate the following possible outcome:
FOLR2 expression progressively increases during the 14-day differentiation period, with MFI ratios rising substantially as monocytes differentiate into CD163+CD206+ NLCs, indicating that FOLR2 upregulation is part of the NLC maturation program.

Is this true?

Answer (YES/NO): NO